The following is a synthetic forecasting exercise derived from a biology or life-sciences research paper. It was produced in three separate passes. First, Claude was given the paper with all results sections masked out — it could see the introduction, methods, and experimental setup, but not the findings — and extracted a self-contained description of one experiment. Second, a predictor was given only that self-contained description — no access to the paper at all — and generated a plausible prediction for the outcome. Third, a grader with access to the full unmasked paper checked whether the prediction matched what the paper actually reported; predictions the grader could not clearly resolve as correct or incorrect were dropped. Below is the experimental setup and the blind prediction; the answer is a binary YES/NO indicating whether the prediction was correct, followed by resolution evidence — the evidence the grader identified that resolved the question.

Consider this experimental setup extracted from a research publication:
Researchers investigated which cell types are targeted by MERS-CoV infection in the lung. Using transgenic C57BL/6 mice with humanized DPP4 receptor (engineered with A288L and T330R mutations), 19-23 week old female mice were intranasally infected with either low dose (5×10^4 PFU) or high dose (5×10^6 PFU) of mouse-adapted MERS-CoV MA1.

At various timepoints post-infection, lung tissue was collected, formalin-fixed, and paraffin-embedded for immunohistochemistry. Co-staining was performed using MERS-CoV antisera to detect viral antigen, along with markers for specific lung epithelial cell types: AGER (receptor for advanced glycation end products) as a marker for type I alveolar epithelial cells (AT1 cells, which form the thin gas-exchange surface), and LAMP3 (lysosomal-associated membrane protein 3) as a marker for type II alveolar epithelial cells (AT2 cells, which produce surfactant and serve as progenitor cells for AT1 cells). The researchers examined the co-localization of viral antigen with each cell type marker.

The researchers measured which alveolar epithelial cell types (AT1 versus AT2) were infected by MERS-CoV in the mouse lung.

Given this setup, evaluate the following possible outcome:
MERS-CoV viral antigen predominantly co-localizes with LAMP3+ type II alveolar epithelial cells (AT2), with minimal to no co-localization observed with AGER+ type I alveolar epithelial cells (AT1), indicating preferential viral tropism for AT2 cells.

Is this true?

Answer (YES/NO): NO